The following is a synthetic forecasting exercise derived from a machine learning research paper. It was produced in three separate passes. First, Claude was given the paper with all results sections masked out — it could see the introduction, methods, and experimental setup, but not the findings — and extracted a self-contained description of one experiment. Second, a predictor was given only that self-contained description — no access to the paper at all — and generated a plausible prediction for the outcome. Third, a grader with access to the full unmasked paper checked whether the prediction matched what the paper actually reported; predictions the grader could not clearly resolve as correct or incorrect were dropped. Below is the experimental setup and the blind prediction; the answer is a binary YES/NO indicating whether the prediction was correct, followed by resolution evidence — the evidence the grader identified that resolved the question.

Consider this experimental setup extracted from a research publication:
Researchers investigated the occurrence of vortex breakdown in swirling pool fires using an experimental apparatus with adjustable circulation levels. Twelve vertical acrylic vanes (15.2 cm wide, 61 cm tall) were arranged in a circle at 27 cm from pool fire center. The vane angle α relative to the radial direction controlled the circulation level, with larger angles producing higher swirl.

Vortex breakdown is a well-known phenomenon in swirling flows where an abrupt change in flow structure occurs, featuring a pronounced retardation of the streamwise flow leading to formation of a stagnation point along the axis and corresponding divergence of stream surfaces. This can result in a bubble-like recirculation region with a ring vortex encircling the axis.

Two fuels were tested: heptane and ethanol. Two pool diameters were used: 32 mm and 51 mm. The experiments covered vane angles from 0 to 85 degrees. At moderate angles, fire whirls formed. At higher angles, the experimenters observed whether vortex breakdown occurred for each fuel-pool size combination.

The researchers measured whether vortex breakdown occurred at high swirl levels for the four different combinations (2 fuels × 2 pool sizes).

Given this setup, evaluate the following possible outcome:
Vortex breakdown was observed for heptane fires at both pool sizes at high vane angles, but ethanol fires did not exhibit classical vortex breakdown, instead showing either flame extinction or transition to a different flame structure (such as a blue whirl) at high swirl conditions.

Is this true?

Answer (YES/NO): NO